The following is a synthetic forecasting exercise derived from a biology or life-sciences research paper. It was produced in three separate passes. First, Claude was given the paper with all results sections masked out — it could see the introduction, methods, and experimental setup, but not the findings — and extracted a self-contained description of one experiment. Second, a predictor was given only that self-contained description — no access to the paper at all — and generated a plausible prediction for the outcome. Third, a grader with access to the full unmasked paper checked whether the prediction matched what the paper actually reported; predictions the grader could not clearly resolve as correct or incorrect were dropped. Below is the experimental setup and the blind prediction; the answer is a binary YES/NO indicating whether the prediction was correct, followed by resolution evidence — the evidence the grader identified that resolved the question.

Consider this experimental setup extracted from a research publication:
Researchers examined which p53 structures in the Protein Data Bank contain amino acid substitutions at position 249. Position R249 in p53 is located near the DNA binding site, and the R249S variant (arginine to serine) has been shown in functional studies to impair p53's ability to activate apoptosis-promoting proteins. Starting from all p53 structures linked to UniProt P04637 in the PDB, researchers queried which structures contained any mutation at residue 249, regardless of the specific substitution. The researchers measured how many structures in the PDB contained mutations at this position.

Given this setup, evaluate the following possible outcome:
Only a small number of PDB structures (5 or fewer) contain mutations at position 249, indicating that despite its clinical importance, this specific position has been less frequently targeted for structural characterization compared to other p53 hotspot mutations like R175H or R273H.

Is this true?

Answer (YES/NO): NO